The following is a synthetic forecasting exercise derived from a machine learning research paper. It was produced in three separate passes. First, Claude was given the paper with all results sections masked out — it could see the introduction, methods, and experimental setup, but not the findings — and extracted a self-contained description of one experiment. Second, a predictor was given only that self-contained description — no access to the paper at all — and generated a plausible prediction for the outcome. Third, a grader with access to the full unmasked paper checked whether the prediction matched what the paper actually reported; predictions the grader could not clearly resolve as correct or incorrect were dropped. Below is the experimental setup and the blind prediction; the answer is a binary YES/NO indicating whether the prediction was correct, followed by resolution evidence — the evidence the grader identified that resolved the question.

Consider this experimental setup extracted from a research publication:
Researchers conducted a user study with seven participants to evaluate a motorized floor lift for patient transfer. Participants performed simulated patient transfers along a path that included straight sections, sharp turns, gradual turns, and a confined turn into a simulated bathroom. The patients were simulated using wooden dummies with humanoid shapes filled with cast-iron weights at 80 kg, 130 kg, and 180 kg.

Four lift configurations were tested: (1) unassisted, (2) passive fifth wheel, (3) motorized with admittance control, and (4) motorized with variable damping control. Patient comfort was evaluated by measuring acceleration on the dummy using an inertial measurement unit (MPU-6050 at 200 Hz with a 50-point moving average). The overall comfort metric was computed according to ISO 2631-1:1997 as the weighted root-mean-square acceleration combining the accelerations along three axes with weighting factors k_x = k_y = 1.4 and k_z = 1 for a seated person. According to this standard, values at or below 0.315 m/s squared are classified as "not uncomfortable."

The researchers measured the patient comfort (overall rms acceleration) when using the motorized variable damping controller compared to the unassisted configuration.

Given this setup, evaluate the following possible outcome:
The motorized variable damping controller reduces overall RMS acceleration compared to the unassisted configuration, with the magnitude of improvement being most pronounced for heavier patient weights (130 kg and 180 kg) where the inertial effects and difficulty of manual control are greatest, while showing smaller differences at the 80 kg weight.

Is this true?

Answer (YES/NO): NO